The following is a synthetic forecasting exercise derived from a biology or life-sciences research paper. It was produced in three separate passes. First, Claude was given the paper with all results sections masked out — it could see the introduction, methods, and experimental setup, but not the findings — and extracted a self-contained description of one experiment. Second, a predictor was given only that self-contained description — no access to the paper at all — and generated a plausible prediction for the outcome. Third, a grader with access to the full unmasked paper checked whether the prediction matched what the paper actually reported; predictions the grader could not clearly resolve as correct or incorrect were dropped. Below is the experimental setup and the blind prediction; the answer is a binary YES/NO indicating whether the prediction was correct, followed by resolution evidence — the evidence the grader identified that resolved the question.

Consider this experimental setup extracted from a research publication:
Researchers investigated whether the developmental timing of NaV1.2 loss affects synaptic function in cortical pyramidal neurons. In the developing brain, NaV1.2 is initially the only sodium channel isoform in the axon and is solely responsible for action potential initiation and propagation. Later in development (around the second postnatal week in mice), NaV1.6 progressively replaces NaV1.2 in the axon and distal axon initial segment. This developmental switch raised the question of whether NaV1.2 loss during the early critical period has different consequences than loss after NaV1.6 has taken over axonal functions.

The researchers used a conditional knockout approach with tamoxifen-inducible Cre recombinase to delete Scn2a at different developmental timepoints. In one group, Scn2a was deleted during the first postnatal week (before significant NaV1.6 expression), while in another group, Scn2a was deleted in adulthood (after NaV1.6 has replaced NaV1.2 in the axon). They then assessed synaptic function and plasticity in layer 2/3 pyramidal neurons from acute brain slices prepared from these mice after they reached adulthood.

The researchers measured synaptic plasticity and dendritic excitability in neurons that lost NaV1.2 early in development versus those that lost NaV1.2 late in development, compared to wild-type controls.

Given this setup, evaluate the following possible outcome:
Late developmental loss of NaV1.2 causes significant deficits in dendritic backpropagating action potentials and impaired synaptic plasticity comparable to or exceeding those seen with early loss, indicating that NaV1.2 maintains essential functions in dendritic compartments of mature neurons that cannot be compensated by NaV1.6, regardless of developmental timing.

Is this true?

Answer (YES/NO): YES